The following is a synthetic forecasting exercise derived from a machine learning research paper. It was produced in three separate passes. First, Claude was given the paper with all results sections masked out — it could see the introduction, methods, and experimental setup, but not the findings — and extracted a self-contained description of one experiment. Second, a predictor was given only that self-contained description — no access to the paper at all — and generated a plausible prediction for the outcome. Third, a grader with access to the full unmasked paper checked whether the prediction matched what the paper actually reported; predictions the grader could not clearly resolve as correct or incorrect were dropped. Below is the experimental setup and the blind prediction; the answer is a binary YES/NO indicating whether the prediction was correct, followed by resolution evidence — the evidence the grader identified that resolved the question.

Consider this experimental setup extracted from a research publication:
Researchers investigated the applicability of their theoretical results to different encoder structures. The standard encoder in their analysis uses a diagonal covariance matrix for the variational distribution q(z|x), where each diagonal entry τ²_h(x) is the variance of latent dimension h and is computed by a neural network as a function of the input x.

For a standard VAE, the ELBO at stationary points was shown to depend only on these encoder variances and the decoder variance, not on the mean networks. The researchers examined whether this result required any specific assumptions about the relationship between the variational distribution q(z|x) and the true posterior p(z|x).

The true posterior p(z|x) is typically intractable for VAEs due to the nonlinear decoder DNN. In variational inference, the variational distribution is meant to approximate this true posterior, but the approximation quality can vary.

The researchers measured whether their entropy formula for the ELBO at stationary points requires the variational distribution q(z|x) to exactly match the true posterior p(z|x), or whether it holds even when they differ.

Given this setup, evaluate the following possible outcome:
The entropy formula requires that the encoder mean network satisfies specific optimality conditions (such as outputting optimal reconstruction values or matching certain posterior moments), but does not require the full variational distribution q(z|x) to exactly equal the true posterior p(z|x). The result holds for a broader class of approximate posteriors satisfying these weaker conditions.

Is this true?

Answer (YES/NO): NO